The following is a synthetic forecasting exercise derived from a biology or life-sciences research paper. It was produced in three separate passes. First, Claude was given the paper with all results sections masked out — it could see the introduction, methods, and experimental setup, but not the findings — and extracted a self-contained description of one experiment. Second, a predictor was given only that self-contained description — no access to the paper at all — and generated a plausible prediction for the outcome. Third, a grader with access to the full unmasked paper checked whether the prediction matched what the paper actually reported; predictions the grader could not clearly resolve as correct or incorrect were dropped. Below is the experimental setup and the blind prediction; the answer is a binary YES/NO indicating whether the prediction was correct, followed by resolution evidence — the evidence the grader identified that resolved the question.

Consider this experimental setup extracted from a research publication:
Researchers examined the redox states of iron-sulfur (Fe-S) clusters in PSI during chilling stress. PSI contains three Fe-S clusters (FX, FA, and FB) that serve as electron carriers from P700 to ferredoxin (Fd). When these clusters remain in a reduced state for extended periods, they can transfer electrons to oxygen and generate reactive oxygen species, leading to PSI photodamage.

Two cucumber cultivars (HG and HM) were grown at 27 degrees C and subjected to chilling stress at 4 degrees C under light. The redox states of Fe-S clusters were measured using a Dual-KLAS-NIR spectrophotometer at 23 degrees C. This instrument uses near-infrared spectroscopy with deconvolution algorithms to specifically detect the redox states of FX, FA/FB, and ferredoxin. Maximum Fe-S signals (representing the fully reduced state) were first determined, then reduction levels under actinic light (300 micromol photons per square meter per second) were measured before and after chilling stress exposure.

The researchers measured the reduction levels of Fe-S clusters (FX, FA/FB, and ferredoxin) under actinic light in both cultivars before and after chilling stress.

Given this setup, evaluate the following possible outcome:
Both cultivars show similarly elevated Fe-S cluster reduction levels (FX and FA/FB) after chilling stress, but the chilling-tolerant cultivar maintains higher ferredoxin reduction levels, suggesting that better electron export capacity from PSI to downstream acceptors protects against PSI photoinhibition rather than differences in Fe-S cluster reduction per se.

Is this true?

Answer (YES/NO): NO